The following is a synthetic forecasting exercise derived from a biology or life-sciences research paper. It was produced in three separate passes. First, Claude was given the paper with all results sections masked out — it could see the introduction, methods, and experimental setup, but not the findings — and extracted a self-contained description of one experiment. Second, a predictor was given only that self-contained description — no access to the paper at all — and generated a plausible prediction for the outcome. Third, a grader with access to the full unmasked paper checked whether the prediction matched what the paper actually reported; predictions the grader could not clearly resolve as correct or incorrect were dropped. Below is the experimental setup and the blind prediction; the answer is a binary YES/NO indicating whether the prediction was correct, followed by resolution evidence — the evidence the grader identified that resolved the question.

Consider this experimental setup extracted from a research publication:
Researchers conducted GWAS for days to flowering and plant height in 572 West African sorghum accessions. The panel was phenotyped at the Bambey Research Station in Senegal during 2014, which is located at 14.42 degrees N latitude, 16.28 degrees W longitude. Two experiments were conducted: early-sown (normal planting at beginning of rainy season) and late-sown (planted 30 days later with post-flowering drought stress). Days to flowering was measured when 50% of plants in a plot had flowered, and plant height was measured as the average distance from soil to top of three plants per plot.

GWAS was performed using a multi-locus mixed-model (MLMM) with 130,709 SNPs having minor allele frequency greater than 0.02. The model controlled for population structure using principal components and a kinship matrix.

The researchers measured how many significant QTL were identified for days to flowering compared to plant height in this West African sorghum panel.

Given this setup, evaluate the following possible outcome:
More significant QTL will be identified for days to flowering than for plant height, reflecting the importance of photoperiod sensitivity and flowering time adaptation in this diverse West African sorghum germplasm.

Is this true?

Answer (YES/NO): YES